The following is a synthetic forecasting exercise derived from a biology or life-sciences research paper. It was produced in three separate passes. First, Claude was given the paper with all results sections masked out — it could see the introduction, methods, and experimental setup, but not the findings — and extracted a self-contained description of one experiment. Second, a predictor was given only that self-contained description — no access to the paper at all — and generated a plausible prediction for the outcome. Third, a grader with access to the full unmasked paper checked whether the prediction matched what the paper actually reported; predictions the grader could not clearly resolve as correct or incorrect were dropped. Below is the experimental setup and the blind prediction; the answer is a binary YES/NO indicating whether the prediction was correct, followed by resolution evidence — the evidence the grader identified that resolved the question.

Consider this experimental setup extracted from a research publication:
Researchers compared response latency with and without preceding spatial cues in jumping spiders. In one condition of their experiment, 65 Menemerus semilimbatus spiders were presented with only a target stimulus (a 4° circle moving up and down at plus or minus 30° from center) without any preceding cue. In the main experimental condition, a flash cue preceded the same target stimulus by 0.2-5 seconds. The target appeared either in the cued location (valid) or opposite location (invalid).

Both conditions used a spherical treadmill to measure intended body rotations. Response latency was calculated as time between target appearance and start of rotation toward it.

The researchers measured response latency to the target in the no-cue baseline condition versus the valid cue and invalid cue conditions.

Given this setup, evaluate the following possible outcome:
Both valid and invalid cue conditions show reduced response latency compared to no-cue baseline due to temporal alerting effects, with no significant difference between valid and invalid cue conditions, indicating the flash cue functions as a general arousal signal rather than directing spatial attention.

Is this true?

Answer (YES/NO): NO